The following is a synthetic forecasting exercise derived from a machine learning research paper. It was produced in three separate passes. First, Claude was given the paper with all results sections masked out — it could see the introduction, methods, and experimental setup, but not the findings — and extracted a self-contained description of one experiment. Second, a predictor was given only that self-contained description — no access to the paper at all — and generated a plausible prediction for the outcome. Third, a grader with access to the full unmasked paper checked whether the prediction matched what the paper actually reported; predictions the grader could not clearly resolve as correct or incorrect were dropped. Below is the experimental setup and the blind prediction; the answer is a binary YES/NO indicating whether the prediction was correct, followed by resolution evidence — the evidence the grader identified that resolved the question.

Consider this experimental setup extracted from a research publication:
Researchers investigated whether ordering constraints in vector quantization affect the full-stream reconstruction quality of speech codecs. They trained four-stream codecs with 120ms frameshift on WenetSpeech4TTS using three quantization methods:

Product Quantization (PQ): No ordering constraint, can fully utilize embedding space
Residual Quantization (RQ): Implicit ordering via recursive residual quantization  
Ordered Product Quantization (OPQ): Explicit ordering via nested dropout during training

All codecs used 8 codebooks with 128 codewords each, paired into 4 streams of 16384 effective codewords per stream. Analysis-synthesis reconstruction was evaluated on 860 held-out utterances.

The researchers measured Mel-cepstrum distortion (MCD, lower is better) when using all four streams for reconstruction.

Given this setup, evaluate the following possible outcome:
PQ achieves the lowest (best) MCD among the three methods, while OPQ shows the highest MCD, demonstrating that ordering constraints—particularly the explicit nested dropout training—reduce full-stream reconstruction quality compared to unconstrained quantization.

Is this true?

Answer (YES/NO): NO